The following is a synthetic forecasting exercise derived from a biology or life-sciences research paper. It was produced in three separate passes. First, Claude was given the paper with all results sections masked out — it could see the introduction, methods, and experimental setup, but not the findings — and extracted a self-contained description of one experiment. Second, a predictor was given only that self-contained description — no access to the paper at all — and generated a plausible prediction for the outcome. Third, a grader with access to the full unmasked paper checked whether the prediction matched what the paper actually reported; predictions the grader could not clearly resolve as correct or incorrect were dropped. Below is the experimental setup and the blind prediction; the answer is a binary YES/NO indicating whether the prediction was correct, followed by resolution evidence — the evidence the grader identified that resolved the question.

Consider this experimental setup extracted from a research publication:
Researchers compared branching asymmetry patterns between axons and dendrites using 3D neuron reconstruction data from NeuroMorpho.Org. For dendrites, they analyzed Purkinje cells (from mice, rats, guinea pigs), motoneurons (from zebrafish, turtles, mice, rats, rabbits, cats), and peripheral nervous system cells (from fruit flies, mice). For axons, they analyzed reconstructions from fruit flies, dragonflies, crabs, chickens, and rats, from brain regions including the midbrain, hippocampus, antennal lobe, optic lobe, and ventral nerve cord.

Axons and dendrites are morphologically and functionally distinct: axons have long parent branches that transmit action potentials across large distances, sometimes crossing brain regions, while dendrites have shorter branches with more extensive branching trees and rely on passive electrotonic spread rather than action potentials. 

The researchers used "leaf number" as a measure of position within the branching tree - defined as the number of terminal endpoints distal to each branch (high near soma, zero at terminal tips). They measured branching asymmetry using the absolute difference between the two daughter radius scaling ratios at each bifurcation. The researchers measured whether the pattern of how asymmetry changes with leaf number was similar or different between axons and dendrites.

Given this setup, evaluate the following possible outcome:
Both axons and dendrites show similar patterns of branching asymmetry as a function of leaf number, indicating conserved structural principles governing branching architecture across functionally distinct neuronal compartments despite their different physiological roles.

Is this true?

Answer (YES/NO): YES